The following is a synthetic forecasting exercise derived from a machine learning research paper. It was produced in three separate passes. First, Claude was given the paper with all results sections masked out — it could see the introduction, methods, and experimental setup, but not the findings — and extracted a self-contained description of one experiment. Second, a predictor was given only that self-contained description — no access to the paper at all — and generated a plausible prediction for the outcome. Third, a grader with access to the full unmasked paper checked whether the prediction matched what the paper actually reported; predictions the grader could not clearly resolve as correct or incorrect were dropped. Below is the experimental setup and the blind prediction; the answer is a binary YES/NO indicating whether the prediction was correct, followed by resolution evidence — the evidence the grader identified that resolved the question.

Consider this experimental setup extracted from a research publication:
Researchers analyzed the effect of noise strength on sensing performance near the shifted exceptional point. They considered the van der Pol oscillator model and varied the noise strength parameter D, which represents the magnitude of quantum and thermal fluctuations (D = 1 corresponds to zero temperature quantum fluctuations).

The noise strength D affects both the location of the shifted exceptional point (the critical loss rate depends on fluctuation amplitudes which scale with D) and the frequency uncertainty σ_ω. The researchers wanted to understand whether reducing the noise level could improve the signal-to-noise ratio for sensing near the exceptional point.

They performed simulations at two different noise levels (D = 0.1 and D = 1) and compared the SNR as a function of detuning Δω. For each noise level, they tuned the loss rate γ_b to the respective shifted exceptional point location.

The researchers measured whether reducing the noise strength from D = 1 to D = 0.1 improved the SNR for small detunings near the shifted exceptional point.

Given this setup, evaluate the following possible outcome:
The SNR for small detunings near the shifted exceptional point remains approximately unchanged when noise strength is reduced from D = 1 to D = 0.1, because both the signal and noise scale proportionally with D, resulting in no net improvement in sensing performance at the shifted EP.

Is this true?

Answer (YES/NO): NO